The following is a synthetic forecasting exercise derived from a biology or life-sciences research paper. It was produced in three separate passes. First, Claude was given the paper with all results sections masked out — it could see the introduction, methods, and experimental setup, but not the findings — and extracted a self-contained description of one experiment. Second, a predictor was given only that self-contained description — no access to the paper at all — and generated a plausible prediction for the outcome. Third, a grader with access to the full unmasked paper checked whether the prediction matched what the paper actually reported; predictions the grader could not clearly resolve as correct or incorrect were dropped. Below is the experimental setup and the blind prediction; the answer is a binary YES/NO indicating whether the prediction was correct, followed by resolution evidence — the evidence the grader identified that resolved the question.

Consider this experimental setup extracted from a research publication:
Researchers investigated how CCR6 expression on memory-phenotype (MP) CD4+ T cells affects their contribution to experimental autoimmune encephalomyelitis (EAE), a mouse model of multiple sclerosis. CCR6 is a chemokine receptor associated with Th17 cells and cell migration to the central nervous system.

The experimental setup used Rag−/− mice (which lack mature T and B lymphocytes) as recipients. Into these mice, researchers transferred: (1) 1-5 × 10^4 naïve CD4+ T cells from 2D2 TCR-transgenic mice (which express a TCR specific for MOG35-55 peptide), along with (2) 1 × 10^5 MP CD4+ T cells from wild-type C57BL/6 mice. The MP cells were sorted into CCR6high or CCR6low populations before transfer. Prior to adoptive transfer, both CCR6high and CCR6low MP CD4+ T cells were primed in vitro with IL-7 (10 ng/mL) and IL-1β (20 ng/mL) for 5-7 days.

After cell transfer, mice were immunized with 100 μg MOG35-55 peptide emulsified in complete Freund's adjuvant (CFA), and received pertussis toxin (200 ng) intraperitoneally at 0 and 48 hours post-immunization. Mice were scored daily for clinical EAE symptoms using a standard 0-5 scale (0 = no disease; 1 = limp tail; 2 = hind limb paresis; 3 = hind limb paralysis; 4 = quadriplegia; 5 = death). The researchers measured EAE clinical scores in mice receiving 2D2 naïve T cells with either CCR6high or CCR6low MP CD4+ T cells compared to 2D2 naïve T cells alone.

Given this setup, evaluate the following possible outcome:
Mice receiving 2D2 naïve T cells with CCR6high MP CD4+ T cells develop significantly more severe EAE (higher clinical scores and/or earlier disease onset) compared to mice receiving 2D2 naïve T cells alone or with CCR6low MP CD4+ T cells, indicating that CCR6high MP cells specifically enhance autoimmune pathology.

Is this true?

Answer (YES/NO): YES